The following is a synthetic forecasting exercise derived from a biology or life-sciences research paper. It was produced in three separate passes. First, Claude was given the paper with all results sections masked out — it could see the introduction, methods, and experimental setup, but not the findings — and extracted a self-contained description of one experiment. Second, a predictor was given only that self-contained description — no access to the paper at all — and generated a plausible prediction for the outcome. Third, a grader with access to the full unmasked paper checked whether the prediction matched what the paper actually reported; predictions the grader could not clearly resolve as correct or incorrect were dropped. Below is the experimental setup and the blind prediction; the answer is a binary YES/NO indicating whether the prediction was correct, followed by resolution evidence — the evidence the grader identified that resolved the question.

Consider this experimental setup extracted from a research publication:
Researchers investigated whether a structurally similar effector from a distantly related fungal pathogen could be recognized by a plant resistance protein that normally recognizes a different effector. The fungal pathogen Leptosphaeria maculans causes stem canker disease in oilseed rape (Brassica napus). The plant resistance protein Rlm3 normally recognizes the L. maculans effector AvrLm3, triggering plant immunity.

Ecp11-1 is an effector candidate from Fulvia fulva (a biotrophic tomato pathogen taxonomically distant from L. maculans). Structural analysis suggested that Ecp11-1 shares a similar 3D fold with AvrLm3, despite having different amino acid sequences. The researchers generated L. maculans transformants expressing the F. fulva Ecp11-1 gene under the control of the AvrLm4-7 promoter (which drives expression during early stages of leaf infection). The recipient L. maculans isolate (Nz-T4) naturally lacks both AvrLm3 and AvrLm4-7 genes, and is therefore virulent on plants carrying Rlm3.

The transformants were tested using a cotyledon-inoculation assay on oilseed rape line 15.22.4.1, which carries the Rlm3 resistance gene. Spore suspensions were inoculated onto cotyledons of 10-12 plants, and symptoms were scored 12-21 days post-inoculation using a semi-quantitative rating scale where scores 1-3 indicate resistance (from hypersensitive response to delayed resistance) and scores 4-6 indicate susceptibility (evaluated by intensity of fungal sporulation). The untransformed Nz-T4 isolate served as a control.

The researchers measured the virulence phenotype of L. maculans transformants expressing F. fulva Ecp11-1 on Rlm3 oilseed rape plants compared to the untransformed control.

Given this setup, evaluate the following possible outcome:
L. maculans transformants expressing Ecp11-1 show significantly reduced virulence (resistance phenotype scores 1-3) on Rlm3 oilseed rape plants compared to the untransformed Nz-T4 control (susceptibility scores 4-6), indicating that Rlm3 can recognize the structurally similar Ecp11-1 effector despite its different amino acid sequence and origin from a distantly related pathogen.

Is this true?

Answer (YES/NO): YES